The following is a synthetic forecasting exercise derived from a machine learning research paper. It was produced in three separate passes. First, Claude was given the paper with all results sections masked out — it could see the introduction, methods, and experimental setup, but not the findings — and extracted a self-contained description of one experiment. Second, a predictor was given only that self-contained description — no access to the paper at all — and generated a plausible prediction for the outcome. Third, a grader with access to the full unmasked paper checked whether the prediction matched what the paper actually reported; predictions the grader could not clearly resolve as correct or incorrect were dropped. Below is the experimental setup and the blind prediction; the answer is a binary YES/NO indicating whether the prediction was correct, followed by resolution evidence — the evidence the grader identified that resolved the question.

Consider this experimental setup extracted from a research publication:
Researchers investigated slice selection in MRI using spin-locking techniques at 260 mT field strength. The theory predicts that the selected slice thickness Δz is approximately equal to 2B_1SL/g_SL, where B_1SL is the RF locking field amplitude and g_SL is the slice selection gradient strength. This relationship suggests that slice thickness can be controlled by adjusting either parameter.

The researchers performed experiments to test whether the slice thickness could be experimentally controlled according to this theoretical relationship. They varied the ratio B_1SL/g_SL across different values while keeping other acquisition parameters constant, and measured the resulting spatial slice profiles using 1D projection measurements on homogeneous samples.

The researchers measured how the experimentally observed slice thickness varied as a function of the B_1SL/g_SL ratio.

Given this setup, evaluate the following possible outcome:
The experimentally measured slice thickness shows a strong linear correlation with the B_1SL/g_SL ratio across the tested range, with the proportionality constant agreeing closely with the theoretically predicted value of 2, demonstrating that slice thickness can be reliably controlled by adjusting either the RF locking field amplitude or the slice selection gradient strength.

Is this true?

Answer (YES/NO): YES